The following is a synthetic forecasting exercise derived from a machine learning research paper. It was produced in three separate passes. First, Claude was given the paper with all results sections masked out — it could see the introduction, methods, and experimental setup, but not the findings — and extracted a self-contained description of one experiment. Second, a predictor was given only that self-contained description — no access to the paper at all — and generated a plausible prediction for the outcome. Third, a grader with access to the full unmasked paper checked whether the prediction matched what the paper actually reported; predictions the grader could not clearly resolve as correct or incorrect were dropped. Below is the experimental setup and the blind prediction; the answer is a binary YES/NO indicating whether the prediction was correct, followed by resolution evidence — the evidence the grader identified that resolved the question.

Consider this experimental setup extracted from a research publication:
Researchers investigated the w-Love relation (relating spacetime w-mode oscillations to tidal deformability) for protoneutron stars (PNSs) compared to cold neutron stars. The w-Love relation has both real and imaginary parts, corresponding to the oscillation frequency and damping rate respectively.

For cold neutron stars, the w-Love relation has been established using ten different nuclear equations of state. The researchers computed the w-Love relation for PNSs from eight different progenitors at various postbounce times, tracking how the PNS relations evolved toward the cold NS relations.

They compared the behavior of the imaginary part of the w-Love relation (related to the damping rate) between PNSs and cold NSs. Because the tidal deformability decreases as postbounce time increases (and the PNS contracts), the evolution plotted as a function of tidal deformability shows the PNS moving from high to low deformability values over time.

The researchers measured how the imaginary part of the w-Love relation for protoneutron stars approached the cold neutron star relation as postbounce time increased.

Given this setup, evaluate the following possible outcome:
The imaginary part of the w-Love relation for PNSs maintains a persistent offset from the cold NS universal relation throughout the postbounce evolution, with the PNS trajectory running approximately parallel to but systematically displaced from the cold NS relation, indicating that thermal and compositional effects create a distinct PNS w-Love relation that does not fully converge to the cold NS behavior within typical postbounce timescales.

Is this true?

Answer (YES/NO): NO